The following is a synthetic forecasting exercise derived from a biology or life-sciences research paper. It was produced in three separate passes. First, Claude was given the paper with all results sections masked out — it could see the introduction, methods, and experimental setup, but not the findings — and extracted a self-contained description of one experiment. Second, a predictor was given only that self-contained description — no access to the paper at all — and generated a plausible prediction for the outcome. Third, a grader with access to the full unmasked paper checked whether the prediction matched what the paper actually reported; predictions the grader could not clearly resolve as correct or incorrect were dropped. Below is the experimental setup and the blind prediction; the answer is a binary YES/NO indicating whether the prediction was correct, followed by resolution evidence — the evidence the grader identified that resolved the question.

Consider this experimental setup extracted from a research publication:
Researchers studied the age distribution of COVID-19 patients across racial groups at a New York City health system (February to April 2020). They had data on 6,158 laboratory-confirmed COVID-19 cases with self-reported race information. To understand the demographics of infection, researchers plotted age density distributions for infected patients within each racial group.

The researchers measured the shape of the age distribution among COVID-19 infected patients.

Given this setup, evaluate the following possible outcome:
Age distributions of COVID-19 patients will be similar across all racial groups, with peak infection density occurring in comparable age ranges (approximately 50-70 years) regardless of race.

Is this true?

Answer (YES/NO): NO